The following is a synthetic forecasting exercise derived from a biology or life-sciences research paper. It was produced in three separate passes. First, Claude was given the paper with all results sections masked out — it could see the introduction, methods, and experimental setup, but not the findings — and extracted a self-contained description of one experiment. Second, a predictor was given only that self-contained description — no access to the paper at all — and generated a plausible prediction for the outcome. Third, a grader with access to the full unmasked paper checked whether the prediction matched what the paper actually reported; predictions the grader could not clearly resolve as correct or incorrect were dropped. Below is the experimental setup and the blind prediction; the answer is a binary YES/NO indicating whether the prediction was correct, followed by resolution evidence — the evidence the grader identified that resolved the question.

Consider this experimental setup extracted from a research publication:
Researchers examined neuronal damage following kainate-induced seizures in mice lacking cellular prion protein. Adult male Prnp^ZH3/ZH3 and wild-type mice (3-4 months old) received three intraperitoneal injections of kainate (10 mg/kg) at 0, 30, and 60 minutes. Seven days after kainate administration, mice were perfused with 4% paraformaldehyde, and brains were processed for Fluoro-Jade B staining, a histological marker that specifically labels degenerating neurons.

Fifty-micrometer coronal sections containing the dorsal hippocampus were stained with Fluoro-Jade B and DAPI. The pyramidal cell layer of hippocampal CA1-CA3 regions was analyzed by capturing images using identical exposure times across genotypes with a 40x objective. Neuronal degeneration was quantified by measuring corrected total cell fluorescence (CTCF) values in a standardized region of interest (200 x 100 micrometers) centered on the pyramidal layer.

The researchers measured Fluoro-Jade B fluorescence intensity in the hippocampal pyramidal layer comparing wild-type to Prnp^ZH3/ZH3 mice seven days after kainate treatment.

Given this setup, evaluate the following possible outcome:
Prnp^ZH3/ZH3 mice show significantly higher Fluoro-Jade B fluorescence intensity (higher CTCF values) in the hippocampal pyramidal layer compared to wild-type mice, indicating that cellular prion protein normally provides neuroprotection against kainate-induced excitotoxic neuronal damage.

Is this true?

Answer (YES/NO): YES